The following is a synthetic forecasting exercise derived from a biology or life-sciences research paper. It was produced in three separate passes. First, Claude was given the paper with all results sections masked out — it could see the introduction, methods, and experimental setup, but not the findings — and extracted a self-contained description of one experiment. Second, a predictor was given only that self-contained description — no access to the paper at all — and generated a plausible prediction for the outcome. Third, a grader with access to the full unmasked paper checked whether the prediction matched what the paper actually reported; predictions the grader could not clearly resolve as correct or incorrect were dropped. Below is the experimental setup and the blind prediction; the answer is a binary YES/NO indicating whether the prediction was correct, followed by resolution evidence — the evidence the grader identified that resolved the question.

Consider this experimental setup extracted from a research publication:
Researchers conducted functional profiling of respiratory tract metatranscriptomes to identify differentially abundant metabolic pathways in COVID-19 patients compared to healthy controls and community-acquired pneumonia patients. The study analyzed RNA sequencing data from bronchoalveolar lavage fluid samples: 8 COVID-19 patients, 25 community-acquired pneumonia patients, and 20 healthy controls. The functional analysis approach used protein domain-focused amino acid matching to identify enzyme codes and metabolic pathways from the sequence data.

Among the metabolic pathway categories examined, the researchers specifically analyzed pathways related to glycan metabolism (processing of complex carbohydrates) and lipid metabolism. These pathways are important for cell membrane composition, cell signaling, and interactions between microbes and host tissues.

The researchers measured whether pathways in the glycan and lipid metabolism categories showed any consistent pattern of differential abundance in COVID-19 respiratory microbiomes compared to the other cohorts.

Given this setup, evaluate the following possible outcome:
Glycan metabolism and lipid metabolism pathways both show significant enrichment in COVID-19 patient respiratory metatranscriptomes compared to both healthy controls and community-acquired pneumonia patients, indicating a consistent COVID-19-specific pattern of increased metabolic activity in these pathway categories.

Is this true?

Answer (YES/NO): NO